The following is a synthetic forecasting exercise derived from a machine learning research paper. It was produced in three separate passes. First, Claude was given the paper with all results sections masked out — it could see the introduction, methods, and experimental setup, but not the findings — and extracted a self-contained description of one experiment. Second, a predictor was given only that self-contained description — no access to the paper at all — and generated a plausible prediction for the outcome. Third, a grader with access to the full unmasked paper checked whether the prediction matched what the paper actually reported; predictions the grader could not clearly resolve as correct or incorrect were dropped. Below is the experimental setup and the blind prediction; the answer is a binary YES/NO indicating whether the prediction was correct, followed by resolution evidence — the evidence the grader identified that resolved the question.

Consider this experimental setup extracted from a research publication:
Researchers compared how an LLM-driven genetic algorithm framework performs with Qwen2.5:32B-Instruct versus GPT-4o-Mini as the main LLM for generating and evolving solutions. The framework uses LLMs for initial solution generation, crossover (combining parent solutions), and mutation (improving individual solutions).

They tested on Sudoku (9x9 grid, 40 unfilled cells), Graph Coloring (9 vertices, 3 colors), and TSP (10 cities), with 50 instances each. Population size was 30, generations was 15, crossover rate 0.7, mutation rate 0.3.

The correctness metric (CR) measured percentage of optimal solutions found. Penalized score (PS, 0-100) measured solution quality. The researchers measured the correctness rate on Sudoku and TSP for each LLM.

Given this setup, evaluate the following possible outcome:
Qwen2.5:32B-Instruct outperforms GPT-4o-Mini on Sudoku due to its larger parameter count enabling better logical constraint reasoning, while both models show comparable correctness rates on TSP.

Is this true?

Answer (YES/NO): NO